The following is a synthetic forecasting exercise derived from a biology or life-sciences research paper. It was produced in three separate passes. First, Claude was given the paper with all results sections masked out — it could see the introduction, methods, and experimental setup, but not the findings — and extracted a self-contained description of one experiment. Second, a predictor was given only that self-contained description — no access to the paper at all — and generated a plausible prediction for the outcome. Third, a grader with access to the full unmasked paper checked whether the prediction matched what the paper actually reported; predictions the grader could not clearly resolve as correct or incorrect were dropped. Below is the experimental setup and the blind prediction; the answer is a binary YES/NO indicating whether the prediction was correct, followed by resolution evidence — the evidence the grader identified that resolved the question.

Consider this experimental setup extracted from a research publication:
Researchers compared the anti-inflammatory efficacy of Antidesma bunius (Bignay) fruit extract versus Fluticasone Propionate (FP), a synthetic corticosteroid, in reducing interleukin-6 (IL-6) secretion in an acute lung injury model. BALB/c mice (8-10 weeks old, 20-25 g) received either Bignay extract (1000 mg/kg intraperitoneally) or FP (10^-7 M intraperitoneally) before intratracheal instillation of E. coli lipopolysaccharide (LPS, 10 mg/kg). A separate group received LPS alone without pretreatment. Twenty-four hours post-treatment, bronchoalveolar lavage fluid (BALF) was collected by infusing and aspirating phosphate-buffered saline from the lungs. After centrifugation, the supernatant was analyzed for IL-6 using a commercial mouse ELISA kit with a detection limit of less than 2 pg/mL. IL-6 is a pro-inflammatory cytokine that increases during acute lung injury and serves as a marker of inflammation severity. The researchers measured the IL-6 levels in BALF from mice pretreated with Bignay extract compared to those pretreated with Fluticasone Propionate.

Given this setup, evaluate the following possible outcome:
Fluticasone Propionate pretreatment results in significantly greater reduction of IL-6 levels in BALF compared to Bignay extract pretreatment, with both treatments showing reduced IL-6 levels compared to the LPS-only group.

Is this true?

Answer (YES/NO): NO